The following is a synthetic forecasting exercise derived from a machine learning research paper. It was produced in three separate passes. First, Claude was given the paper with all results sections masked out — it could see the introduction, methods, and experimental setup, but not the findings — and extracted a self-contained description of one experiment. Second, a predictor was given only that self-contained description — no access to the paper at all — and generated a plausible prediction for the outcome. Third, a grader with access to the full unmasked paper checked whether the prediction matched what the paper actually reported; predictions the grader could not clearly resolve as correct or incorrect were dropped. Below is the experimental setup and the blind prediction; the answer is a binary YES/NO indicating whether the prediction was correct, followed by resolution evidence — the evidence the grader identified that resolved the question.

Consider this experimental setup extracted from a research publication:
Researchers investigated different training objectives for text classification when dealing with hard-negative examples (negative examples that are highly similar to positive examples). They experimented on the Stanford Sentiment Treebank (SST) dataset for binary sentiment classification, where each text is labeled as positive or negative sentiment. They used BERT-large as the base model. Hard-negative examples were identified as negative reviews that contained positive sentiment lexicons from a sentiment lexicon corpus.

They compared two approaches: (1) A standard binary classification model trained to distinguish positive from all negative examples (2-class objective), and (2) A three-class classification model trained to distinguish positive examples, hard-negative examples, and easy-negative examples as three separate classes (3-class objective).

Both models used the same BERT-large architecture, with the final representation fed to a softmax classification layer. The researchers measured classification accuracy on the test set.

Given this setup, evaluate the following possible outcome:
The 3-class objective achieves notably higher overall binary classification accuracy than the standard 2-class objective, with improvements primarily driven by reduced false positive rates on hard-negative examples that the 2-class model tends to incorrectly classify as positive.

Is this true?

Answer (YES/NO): NO